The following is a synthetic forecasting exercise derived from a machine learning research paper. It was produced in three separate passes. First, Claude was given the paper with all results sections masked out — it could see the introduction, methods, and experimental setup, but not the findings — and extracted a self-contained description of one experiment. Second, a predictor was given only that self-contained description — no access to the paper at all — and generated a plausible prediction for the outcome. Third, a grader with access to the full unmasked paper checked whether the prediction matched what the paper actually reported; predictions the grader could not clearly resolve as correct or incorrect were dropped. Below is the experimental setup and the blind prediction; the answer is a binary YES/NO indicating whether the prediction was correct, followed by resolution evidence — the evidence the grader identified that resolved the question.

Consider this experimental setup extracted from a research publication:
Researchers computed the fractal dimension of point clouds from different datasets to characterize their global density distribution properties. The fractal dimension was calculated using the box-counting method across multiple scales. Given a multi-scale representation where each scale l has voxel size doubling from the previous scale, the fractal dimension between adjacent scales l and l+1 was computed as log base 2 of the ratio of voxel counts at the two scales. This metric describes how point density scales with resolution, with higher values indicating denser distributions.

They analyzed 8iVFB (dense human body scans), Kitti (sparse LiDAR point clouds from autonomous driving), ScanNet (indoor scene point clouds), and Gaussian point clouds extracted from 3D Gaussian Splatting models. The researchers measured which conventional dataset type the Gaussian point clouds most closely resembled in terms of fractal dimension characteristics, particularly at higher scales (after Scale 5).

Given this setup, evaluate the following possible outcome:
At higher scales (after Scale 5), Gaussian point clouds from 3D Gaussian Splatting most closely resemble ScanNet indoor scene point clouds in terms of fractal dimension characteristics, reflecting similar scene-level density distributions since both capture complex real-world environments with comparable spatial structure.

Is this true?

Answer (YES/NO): NO